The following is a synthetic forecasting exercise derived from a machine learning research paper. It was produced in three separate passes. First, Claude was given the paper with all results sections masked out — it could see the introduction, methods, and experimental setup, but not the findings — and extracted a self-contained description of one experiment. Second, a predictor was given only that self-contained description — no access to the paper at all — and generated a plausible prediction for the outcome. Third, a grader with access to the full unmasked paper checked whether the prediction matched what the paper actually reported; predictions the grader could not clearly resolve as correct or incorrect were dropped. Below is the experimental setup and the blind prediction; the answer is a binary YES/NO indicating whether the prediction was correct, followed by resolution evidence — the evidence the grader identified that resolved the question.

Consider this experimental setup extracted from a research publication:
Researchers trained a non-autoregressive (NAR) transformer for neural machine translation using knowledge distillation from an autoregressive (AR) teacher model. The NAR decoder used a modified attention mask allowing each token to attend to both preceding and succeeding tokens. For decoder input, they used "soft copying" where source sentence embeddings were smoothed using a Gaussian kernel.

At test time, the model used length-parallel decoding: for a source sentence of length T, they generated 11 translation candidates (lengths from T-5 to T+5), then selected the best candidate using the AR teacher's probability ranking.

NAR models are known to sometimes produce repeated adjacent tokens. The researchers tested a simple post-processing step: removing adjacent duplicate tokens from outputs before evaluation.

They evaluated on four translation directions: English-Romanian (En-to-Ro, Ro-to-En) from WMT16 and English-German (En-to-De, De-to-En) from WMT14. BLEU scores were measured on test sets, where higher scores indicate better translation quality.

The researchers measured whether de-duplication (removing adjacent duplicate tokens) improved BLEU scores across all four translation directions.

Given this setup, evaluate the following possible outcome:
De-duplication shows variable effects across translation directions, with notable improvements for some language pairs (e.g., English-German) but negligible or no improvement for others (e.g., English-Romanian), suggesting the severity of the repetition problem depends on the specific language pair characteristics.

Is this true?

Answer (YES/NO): NO